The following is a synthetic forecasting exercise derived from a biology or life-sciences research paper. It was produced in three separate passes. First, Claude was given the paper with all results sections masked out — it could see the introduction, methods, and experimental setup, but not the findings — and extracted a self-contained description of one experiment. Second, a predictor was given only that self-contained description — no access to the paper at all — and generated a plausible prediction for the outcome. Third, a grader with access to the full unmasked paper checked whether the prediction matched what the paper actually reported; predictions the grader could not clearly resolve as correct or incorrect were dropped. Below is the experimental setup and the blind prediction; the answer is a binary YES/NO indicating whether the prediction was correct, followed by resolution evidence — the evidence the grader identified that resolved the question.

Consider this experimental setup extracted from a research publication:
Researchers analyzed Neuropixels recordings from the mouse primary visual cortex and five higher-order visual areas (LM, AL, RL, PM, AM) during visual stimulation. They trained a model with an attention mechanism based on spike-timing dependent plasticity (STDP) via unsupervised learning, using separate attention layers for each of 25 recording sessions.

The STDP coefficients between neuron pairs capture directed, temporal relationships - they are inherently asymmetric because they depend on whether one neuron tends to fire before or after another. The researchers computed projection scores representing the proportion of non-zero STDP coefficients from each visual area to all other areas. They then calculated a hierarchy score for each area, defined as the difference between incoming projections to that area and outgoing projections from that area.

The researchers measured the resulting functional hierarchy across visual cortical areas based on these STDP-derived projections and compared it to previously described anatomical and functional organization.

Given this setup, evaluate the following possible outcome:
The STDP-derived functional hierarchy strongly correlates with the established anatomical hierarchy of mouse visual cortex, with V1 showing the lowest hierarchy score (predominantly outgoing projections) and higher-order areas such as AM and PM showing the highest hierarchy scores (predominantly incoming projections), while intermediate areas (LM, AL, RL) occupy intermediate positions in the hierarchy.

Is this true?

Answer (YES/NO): YES